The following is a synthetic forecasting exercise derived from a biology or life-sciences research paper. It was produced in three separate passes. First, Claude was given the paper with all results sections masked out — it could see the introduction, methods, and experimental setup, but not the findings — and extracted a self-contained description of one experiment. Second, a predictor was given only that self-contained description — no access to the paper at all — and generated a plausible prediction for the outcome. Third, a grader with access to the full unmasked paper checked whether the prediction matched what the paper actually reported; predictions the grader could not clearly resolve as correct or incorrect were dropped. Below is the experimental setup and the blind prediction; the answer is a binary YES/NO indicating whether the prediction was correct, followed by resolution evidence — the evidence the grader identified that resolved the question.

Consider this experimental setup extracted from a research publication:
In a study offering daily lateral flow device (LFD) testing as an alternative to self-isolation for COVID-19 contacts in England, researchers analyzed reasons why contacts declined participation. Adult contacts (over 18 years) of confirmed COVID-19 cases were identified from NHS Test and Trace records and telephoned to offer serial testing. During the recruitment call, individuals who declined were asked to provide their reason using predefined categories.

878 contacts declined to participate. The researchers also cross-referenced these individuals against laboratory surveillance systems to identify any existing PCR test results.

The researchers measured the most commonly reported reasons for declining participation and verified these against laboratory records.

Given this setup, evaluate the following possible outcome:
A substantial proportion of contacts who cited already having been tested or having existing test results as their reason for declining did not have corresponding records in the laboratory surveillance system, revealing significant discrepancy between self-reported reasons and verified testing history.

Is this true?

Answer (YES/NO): NO